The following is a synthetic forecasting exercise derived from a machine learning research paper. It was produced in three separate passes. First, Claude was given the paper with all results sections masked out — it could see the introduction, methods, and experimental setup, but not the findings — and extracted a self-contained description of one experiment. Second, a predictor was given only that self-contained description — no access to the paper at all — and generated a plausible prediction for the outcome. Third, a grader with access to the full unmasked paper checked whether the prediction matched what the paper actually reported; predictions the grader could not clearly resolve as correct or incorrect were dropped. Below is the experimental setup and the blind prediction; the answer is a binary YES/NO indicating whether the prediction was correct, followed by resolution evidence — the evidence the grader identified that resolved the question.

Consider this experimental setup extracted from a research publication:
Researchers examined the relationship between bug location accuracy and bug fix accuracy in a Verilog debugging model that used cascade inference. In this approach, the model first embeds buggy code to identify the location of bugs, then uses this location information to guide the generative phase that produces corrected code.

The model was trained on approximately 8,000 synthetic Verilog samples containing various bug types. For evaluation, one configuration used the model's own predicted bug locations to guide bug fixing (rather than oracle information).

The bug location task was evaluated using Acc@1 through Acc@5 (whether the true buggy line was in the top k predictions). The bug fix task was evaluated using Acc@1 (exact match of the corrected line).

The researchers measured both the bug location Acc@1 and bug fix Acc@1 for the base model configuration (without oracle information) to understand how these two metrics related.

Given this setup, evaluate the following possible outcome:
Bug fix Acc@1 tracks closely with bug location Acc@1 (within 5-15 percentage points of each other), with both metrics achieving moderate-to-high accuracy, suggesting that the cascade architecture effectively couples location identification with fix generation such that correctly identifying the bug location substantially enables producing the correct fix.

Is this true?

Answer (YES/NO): NO